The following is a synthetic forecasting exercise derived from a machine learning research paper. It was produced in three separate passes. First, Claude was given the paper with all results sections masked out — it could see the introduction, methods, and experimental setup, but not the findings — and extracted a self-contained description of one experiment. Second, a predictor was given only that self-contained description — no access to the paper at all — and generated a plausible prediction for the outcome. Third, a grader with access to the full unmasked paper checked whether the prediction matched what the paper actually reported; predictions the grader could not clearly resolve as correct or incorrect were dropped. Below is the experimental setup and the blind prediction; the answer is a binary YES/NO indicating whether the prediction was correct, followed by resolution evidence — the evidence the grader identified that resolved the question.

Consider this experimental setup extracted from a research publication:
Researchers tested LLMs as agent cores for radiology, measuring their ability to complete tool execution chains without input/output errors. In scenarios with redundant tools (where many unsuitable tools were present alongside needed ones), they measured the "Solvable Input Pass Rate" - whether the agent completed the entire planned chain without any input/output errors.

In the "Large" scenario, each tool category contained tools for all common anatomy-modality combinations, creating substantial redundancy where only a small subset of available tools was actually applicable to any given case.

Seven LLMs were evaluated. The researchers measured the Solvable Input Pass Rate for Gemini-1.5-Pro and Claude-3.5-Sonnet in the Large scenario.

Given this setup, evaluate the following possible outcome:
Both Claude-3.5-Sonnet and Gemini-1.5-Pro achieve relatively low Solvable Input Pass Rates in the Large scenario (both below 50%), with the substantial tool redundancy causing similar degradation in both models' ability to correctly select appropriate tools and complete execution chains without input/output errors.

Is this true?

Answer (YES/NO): NO